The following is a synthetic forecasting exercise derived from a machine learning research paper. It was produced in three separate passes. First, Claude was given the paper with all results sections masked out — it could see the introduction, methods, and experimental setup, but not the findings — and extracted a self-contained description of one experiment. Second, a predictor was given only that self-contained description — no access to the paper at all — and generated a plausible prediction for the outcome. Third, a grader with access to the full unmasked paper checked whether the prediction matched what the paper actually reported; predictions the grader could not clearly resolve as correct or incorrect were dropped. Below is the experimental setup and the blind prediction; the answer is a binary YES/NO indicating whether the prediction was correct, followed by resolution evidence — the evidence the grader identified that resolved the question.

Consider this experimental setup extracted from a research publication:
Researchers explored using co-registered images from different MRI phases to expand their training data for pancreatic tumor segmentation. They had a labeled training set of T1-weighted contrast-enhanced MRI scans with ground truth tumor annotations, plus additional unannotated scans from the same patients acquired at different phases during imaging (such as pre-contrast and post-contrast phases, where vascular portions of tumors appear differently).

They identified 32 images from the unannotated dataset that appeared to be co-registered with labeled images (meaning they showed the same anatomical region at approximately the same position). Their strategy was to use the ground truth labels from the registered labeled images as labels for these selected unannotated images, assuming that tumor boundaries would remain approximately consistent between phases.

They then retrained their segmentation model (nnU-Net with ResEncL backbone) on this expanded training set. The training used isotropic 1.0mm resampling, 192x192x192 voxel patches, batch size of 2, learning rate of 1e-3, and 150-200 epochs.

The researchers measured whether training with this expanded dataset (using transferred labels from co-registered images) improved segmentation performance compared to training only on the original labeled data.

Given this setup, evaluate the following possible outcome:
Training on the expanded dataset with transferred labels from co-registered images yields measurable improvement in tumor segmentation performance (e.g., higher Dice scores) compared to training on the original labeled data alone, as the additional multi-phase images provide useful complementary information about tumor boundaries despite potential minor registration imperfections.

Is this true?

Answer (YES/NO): NO